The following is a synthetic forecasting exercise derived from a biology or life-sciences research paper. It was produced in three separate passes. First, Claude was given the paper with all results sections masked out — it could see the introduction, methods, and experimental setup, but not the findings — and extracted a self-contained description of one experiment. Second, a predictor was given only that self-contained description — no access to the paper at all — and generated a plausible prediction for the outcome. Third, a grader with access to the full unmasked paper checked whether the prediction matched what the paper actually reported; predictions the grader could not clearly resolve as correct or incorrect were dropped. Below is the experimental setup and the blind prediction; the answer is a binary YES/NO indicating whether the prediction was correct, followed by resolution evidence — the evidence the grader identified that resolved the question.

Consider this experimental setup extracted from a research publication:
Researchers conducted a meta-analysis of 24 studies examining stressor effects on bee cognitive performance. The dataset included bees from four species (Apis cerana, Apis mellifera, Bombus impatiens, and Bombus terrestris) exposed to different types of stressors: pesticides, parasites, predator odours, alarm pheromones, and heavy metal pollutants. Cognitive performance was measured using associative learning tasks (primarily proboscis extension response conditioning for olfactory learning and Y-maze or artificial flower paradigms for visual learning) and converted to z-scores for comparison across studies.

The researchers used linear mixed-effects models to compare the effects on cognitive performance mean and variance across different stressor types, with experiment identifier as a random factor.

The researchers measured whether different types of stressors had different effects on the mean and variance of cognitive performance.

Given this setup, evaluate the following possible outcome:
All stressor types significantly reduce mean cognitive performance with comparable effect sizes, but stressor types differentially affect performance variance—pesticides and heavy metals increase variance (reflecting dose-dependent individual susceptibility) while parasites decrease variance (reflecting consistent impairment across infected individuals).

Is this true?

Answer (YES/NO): NO